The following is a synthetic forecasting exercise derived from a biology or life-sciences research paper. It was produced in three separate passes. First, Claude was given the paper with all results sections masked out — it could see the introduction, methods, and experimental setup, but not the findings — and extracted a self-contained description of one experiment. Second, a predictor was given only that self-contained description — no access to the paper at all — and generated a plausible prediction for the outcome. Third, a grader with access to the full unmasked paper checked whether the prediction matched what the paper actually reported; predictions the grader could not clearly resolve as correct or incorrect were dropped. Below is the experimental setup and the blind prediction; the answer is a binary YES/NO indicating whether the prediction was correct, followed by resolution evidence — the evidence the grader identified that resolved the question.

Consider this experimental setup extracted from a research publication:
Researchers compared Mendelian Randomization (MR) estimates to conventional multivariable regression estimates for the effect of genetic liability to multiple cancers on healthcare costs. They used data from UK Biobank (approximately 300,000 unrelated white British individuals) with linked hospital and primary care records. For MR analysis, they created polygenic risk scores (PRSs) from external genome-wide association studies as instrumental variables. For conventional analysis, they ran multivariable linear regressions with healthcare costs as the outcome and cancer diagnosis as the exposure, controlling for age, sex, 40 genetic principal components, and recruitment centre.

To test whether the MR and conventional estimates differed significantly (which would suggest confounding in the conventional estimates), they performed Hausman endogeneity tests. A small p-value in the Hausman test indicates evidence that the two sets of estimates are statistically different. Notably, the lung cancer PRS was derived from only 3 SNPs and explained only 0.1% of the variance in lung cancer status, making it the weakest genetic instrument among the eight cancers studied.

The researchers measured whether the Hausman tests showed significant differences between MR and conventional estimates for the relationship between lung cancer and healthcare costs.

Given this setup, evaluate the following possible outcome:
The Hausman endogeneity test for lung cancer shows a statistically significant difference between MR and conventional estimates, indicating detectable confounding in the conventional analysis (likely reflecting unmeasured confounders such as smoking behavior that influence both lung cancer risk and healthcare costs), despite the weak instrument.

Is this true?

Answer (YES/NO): NO